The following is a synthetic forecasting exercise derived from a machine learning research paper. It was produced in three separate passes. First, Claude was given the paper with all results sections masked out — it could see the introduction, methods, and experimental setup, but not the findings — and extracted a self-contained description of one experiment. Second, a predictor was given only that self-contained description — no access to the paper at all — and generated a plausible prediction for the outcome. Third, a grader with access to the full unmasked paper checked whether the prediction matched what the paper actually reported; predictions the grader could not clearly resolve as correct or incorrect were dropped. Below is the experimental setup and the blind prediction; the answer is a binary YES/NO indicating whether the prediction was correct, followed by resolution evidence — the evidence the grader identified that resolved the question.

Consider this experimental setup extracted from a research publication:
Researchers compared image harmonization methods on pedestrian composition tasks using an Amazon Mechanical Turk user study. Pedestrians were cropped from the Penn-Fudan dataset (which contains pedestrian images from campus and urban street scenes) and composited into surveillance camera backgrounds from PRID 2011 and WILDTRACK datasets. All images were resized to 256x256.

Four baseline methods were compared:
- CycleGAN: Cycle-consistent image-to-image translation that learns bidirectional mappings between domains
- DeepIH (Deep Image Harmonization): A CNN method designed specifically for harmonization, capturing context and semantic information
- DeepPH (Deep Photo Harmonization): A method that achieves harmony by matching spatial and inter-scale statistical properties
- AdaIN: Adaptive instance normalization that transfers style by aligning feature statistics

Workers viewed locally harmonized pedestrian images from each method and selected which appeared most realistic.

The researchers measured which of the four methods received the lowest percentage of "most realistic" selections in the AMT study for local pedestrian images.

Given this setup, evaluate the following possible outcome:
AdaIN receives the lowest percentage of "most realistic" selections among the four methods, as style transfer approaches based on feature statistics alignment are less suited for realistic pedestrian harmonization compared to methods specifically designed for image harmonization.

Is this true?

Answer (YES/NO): NO